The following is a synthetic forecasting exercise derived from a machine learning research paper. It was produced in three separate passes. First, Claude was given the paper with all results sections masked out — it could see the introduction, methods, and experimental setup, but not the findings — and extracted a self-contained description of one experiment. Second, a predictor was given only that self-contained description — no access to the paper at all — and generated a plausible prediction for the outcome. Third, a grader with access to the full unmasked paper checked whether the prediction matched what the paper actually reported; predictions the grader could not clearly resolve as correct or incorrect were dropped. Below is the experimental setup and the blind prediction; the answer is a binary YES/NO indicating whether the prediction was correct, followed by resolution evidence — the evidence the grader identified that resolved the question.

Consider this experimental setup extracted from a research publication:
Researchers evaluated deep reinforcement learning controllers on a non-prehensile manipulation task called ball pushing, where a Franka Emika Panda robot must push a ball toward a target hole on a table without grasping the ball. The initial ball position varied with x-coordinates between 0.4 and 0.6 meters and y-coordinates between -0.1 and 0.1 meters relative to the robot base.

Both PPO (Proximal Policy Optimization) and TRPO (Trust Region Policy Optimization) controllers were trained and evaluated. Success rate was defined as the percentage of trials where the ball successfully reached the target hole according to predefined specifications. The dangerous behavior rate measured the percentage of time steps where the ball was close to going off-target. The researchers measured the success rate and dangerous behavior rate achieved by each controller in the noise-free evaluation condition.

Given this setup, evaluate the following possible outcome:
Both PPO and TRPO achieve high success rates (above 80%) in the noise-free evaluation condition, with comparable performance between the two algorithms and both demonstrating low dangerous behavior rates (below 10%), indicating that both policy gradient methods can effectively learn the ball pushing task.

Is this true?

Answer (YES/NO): YES